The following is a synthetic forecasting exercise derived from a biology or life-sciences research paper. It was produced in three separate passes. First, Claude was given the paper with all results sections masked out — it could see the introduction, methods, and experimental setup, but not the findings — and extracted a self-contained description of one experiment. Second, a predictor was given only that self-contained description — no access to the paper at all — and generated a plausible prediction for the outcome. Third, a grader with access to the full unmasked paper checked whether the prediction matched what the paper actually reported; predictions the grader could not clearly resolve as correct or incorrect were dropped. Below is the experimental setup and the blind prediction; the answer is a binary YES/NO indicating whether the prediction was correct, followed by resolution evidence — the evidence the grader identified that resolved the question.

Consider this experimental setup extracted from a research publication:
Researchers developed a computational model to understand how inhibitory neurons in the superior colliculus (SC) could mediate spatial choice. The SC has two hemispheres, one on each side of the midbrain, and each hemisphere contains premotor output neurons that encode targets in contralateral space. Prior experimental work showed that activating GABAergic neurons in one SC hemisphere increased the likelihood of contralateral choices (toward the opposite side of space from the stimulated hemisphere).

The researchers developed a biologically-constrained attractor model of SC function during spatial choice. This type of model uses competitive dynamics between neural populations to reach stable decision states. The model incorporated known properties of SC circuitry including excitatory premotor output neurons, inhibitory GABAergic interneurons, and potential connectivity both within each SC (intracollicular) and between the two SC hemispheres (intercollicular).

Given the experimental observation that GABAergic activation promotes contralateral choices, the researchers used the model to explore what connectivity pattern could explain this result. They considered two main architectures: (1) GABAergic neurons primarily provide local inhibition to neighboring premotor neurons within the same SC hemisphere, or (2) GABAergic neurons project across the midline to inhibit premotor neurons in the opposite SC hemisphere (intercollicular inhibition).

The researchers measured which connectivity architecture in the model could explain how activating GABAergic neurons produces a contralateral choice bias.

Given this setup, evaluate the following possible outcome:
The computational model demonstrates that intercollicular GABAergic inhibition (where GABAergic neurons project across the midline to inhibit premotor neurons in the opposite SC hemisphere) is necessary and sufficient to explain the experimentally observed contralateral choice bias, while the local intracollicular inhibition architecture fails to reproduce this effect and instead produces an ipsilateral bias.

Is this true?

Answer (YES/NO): NO